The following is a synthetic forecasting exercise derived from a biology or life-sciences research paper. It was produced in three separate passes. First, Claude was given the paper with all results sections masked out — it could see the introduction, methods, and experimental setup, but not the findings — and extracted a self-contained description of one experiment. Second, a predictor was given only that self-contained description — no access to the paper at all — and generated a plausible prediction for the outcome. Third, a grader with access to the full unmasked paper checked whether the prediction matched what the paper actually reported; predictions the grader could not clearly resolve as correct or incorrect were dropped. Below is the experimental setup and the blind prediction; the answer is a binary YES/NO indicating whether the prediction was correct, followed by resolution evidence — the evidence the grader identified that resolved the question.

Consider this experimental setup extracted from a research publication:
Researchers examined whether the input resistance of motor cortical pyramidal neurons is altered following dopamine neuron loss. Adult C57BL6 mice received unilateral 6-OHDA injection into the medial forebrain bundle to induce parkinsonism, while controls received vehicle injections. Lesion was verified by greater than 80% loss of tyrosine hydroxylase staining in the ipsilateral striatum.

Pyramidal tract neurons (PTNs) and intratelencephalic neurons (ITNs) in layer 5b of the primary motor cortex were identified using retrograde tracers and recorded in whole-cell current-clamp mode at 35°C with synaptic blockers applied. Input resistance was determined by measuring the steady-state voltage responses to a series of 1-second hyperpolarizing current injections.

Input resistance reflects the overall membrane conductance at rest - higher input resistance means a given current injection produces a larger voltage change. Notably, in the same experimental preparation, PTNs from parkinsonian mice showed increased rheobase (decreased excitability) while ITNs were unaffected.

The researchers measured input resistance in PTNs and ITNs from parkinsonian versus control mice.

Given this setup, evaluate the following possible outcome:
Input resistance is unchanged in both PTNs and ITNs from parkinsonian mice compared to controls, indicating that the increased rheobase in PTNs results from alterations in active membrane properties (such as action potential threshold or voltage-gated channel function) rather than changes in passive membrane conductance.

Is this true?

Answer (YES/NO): NO